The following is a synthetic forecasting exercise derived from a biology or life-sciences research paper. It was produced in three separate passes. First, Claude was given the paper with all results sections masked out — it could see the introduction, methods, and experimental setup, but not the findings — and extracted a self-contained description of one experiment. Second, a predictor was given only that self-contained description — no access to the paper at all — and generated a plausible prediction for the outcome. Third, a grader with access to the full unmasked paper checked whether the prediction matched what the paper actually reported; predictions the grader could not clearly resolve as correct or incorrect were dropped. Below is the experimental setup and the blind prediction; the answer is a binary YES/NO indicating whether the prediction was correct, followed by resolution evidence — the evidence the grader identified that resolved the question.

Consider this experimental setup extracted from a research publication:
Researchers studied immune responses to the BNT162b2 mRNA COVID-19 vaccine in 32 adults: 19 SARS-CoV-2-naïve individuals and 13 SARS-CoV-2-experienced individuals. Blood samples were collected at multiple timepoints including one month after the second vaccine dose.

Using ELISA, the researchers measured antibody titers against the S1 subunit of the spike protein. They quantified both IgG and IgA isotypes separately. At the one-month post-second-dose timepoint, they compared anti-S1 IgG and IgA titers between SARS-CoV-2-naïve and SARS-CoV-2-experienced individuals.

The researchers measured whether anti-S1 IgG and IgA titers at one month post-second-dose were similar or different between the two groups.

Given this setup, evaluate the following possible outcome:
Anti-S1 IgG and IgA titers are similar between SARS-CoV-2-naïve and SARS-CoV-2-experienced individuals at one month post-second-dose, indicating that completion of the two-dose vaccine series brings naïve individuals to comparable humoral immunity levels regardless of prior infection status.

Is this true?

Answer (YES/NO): YES